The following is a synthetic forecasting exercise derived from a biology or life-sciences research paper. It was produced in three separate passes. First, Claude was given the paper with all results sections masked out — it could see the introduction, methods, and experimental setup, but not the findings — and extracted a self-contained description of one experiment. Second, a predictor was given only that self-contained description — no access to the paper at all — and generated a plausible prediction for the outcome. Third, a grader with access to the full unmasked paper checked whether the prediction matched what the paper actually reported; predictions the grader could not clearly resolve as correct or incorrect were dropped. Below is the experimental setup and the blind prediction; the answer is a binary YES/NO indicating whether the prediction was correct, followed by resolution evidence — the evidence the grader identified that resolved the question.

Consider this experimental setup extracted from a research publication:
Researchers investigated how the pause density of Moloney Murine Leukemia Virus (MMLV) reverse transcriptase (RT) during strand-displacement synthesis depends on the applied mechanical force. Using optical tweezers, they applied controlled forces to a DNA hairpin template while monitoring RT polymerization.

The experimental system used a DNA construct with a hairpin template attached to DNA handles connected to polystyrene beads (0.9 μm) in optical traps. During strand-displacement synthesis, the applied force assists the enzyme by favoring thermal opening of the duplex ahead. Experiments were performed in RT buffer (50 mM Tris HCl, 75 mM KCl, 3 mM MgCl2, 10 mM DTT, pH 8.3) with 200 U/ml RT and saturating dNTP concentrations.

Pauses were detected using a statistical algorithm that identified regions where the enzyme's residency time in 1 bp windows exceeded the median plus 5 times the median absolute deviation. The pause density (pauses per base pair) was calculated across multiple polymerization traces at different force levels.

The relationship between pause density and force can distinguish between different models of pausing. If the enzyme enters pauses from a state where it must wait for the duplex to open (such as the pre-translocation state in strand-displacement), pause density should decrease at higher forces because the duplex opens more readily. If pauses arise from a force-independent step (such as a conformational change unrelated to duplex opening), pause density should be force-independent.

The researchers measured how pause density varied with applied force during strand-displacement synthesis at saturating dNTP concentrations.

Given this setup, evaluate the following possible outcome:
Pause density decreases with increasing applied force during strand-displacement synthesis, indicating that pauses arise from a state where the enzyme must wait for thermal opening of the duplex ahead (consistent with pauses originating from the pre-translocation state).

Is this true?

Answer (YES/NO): YES